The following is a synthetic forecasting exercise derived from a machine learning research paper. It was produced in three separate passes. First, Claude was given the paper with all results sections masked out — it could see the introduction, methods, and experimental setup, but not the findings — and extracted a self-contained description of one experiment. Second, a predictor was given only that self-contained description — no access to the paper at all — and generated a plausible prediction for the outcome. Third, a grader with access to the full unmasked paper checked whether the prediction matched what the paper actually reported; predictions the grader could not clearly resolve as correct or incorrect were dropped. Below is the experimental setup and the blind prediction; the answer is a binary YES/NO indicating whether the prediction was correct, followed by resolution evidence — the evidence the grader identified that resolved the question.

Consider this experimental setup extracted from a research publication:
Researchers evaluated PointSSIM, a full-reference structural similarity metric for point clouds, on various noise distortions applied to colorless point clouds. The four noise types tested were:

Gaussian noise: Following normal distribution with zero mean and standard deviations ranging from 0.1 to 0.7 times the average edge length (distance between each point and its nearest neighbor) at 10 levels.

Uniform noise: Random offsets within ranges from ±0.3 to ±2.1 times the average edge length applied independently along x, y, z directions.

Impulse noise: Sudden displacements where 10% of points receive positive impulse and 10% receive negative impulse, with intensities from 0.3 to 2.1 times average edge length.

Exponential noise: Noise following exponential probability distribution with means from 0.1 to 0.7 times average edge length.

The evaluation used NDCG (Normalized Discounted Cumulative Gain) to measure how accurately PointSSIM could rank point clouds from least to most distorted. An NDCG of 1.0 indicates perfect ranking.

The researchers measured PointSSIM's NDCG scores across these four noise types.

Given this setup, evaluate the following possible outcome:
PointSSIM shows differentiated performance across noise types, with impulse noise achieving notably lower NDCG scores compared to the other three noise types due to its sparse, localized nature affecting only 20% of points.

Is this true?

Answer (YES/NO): YES